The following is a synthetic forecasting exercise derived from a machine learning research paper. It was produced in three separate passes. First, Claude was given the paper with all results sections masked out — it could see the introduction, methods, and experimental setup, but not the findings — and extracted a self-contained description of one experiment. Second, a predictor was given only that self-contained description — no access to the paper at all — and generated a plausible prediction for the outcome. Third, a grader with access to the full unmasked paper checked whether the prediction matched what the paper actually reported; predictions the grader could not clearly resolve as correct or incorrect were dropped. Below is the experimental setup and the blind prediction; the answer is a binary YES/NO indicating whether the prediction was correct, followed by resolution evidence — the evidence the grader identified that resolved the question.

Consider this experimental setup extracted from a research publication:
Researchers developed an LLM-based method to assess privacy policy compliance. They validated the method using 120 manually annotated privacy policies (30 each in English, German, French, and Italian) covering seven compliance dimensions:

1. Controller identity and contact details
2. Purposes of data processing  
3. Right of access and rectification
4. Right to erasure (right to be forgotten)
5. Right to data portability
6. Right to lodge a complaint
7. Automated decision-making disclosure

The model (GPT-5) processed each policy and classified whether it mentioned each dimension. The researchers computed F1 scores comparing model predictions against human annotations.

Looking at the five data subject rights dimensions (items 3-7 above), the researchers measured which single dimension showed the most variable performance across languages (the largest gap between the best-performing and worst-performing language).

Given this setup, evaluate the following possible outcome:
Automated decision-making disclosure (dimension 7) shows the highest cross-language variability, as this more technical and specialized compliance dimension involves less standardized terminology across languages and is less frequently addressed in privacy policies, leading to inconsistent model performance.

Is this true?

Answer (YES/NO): YES